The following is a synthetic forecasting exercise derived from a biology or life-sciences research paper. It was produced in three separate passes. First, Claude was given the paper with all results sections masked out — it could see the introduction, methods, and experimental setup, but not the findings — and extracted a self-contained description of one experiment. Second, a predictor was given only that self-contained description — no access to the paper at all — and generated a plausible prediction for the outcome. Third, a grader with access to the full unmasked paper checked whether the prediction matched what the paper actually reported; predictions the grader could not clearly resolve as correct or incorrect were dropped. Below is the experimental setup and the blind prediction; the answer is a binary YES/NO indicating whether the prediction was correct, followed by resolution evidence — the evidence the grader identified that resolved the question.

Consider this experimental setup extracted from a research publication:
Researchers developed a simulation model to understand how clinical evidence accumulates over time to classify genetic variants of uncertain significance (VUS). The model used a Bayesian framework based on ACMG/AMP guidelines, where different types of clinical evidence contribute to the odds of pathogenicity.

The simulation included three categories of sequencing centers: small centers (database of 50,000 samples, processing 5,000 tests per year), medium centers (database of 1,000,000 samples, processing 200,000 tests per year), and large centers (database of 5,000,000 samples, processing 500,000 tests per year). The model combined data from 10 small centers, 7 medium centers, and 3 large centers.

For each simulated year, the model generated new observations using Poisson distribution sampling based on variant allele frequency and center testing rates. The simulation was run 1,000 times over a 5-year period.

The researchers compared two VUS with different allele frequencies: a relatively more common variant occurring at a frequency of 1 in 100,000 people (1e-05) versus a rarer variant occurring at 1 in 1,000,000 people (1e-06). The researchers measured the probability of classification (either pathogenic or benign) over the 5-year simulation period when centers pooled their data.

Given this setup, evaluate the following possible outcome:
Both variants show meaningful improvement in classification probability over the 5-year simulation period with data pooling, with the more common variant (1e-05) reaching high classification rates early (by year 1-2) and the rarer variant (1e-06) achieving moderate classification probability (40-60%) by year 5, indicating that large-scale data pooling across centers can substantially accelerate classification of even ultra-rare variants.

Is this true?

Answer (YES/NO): NO